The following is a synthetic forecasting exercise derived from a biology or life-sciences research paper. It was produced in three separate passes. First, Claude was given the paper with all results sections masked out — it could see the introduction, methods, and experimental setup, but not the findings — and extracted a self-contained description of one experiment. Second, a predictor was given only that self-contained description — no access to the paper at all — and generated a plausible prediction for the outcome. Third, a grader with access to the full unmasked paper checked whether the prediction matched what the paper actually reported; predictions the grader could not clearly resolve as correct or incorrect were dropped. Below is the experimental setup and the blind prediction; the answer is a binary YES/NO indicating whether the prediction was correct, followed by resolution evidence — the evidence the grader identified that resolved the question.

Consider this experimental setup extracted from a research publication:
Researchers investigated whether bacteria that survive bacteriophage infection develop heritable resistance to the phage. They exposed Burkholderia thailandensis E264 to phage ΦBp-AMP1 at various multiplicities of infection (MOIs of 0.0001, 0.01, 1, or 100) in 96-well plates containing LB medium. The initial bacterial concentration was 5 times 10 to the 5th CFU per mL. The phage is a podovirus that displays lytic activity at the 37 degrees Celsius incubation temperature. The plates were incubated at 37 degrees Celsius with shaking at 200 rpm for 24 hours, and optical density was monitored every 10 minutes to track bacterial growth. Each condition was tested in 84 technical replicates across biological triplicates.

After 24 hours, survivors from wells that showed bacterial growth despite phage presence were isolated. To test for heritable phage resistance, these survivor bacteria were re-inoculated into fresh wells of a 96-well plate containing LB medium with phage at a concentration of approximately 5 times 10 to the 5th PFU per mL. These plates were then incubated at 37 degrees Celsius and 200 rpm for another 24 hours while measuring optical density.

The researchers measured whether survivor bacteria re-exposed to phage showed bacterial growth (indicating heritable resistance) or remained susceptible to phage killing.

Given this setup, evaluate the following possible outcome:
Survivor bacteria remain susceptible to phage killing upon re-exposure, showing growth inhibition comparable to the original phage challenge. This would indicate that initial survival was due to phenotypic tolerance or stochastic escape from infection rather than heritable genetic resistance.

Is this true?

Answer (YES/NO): NO